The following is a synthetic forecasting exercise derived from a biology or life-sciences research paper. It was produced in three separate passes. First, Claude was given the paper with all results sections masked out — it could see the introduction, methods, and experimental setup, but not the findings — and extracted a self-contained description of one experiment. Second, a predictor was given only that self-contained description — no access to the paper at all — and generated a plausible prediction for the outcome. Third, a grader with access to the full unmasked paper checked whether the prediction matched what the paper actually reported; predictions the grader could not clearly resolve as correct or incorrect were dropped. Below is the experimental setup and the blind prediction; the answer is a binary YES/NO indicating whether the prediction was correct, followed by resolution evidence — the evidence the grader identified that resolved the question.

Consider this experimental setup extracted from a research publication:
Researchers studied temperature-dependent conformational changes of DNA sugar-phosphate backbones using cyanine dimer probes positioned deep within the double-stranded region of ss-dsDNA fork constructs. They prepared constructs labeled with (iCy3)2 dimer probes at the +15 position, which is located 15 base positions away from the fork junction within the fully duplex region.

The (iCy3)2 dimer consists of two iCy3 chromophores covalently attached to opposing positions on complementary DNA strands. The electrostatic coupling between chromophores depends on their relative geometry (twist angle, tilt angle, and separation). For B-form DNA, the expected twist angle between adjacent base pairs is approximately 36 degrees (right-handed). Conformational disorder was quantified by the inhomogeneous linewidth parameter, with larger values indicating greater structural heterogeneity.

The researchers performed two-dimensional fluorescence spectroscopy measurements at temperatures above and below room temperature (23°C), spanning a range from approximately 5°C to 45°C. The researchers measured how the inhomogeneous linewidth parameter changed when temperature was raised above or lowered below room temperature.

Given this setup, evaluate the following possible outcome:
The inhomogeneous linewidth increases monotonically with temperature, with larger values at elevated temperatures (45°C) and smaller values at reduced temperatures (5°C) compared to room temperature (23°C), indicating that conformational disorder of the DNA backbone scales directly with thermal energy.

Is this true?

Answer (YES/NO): NO